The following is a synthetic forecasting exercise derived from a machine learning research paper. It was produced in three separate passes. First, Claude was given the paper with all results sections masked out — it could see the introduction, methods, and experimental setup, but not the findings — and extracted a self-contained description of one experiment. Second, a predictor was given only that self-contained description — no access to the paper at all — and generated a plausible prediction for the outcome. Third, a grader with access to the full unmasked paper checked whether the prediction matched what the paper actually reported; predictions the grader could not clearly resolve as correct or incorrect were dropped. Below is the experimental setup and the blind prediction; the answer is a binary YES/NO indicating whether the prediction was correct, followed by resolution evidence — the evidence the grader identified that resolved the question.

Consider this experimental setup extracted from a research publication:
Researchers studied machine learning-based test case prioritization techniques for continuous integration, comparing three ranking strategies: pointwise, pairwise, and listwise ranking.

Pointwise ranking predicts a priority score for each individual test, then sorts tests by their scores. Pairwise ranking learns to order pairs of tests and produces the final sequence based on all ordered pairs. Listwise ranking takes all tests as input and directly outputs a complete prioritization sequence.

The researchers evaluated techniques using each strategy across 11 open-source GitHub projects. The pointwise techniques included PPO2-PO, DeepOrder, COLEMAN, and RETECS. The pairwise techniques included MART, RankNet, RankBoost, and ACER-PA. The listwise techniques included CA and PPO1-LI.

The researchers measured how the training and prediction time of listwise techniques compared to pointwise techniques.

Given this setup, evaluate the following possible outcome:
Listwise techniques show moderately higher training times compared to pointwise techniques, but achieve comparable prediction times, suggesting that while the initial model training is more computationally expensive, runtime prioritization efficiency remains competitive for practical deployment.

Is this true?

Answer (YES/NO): NO